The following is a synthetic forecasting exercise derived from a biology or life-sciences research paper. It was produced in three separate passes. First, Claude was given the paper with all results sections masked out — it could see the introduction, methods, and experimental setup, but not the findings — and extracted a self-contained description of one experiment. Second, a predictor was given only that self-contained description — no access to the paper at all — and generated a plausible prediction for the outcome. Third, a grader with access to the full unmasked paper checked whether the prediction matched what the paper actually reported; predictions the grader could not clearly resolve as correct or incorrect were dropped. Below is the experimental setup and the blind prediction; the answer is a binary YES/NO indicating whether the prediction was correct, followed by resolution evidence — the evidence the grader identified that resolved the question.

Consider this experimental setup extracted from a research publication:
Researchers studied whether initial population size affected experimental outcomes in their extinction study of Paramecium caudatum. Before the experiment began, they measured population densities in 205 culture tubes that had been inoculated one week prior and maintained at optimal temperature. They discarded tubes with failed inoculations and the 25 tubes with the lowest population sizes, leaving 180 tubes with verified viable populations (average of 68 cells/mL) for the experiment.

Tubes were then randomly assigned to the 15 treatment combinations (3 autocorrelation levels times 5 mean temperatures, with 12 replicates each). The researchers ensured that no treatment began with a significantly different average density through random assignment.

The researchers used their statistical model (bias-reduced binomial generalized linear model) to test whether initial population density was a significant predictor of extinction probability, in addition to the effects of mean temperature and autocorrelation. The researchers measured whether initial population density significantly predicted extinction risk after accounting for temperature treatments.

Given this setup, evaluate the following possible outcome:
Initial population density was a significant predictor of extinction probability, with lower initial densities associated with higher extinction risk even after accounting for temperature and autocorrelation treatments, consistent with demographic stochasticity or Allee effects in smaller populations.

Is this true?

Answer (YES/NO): NO